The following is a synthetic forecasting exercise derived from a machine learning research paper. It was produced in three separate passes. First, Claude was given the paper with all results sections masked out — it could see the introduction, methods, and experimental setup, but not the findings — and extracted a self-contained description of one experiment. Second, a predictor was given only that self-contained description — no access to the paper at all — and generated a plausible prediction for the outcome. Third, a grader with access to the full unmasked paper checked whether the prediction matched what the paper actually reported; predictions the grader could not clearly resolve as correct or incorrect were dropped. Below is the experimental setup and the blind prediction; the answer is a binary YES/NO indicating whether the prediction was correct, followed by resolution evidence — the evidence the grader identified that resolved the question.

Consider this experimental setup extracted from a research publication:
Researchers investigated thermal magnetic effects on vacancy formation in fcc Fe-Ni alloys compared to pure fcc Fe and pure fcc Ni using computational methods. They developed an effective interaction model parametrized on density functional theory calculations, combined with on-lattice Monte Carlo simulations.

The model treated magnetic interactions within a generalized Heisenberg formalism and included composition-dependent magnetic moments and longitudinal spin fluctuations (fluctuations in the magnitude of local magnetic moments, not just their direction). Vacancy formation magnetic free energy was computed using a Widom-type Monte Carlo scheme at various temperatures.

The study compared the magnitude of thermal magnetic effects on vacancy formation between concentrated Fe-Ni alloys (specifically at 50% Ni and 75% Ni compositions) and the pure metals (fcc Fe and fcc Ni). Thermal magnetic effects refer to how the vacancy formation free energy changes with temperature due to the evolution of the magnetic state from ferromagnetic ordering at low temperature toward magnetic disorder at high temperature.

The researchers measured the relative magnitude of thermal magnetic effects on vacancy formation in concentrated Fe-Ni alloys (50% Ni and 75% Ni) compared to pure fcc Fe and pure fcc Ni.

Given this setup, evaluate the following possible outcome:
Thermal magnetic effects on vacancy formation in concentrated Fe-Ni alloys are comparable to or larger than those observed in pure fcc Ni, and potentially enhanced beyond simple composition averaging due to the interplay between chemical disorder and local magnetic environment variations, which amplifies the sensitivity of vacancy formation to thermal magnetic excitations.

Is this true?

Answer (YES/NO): YES